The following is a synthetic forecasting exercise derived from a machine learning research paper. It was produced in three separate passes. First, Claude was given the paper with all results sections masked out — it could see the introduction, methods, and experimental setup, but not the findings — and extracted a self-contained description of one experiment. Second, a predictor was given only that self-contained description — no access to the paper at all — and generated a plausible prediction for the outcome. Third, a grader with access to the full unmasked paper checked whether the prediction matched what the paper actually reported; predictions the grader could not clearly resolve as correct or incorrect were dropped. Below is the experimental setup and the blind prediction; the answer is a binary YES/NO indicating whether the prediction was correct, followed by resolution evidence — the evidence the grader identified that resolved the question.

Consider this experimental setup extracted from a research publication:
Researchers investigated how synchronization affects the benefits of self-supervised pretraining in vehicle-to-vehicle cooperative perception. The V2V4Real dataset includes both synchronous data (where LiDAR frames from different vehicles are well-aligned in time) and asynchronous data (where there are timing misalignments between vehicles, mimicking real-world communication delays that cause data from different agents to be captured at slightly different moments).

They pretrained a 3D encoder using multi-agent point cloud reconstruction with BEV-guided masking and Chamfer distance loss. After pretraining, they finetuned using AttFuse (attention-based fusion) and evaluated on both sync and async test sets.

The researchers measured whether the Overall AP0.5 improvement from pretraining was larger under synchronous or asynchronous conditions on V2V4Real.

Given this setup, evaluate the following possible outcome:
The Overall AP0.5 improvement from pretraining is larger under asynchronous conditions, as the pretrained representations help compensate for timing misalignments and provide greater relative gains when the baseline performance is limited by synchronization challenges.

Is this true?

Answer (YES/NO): NO